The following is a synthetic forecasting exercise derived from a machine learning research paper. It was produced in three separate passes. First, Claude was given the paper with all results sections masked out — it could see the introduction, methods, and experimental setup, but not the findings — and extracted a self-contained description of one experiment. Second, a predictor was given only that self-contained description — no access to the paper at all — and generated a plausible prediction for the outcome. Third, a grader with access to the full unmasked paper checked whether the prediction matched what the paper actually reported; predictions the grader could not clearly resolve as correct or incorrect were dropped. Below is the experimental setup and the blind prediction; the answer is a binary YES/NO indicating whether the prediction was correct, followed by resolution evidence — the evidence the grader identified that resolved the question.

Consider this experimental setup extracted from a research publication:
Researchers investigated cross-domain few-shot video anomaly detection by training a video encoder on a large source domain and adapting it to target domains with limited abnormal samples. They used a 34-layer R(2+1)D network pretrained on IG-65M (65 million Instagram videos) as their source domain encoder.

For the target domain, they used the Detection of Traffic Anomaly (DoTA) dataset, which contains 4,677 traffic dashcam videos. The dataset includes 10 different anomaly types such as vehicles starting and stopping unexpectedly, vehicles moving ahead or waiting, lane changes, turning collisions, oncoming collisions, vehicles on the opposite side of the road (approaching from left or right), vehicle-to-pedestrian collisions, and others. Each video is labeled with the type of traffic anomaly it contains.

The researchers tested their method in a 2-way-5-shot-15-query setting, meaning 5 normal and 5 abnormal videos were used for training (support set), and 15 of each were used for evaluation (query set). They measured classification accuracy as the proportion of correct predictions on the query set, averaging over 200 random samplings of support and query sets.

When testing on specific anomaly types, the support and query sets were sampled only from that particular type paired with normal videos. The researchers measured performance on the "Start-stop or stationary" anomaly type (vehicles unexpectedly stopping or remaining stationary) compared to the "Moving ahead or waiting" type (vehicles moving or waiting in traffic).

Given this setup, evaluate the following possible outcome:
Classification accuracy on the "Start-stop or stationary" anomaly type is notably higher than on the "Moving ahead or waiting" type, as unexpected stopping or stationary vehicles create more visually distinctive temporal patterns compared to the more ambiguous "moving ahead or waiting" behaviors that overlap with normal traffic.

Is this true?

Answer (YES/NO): NO